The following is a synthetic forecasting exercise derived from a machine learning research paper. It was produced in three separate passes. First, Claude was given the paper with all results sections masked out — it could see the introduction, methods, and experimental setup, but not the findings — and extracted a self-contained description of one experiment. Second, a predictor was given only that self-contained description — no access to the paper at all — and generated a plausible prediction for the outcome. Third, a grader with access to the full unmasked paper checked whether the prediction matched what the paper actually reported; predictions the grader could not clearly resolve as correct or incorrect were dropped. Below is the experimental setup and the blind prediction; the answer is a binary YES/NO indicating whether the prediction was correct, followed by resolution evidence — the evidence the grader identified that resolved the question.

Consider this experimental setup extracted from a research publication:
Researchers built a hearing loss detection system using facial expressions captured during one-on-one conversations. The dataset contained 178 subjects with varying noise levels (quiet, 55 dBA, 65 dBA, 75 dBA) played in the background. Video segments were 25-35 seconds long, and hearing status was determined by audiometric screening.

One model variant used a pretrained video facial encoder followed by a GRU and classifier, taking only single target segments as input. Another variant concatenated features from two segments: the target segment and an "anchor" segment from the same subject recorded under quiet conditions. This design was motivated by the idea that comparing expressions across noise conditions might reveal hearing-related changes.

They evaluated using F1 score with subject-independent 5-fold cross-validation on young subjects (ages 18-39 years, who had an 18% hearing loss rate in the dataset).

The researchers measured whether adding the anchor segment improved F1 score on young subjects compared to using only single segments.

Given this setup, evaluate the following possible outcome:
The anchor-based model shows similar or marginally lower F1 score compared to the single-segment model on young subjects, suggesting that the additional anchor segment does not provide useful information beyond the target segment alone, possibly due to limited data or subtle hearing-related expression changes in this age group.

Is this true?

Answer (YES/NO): NO